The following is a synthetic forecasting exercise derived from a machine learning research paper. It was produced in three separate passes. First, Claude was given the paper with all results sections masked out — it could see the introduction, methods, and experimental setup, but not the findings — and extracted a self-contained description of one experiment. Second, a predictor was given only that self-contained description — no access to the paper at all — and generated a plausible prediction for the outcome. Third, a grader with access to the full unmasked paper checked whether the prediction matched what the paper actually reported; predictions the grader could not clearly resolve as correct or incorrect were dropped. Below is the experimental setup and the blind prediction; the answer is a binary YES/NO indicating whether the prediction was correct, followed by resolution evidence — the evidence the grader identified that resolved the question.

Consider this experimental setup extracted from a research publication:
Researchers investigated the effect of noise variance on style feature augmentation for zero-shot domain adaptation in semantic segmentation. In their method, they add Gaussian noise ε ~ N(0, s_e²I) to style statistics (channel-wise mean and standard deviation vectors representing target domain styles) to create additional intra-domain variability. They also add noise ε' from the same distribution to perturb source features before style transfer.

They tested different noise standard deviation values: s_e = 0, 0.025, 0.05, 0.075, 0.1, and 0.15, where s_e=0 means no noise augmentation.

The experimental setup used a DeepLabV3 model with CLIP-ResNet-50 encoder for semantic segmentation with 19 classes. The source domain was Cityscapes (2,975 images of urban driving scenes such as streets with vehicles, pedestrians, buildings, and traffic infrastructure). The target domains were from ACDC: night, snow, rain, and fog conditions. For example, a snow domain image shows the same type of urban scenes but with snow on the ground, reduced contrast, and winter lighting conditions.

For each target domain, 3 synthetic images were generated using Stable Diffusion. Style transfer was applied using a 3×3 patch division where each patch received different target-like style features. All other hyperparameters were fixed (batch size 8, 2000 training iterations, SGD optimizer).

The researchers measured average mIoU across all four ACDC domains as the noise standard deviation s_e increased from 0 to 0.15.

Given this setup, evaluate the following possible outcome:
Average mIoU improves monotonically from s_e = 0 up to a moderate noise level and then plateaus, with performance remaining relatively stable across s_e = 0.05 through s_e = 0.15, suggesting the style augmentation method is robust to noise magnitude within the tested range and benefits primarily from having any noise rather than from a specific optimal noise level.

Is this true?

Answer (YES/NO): NO